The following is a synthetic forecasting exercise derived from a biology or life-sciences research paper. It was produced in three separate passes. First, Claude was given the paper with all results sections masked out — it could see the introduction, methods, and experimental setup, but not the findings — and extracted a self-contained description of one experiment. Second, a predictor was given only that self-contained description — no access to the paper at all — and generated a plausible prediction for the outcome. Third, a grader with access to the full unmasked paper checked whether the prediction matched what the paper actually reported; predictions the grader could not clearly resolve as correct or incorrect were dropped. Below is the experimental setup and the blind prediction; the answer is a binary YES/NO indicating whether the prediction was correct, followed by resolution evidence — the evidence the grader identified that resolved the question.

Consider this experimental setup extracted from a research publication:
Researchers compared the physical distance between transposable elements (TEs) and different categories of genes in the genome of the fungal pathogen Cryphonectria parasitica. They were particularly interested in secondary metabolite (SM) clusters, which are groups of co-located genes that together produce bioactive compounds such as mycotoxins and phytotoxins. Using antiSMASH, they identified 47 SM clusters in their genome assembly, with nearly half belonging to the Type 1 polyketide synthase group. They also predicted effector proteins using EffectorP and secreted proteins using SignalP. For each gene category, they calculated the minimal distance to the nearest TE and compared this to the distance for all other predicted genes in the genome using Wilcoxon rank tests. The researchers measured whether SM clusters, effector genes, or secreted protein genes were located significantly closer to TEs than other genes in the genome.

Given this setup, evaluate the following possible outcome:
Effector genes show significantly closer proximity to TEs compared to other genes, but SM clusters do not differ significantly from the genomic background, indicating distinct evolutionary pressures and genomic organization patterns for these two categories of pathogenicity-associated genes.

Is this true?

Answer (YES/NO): NO